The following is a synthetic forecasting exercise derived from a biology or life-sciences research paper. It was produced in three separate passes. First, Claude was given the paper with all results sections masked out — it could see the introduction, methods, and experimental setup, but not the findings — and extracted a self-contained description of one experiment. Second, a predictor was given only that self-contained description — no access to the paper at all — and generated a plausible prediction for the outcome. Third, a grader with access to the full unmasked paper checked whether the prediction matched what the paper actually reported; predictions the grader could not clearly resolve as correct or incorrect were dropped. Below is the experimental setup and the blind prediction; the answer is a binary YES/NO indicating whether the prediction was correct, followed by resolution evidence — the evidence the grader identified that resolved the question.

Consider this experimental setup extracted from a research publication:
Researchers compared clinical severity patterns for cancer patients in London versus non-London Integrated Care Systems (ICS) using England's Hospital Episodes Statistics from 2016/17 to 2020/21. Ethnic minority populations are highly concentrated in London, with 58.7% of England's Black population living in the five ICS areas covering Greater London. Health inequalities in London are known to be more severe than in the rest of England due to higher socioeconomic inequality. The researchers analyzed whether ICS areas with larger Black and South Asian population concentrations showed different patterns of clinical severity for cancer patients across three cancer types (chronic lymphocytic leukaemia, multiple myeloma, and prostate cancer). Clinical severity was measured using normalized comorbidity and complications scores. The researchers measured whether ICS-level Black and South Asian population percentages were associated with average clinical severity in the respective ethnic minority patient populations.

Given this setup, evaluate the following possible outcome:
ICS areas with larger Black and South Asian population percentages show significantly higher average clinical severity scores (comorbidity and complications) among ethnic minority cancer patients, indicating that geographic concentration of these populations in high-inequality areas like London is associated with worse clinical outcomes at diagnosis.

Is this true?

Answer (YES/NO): NO